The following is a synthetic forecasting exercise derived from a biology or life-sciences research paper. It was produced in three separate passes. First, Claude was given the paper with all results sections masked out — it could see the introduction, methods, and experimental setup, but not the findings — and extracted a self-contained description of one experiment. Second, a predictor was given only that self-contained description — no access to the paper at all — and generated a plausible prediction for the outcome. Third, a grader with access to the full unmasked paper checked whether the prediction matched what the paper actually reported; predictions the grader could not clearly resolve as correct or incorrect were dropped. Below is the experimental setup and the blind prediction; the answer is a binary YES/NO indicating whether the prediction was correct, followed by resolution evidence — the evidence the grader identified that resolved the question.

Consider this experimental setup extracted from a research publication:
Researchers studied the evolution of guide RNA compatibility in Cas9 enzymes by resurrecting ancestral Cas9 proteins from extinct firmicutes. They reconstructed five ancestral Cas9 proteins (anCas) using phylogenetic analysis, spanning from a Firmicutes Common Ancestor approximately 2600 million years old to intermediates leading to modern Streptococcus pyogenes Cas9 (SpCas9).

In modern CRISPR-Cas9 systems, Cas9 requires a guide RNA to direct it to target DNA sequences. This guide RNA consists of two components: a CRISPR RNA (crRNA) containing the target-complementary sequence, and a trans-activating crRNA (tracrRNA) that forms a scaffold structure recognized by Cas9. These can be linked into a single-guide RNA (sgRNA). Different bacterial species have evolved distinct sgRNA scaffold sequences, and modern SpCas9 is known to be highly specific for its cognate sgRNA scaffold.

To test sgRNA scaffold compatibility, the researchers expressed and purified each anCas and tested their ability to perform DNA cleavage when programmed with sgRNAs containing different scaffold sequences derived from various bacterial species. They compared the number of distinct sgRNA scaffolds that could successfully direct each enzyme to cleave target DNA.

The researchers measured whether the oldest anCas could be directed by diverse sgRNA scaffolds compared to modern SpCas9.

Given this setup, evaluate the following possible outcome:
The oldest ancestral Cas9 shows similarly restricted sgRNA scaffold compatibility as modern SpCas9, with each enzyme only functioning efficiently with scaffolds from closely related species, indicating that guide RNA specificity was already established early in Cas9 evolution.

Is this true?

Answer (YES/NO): NO